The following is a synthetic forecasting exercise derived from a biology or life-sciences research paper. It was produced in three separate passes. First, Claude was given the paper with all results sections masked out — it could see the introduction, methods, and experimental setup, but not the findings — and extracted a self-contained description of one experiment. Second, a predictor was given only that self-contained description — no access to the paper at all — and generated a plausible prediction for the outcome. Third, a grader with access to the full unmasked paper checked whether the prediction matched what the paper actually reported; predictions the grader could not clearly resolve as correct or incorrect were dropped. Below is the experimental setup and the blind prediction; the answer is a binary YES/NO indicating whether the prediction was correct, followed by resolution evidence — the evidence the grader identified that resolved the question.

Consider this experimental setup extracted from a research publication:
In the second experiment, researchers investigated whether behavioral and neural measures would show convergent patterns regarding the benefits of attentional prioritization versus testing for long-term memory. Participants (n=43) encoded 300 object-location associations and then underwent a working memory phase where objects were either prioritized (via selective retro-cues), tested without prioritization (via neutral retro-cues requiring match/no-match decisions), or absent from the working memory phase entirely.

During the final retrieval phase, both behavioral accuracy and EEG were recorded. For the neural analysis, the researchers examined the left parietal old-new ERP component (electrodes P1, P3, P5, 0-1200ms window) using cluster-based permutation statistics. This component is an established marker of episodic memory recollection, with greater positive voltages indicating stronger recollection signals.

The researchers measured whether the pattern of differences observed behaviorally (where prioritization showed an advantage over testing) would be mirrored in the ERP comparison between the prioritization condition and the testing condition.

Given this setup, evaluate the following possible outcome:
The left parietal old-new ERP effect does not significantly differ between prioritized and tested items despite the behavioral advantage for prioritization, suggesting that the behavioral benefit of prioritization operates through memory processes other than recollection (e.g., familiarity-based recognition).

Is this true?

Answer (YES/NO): YES